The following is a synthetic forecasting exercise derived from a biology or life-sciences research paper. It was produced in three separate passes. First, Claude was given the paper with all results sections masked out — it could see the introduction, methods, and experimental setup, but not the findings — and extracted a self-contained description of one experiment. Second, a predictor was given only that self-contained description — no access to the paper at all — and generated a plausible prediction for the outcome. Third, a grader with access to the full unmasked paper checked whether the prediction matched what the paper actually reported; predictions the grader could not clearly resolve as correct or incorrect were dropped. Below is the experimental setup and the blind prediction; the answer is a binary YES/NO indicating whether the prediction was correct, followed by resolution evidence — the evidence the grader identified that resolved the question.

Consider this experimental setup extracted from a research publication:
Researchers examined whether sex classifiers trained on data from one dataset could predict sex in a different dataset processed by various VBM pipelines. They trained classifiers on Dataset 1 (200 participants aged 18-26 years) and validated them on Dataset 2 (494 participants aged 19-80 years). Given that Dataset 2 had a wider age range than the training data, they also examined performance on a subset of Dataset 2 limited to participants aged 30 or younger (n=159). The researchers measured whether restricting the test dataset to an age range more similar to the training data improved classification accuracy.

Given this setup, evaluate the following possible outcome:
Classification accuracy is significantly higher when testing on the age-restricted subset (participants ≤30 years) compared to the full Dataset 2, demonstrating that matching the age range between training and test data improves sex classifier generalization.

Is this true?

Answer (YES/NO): YES